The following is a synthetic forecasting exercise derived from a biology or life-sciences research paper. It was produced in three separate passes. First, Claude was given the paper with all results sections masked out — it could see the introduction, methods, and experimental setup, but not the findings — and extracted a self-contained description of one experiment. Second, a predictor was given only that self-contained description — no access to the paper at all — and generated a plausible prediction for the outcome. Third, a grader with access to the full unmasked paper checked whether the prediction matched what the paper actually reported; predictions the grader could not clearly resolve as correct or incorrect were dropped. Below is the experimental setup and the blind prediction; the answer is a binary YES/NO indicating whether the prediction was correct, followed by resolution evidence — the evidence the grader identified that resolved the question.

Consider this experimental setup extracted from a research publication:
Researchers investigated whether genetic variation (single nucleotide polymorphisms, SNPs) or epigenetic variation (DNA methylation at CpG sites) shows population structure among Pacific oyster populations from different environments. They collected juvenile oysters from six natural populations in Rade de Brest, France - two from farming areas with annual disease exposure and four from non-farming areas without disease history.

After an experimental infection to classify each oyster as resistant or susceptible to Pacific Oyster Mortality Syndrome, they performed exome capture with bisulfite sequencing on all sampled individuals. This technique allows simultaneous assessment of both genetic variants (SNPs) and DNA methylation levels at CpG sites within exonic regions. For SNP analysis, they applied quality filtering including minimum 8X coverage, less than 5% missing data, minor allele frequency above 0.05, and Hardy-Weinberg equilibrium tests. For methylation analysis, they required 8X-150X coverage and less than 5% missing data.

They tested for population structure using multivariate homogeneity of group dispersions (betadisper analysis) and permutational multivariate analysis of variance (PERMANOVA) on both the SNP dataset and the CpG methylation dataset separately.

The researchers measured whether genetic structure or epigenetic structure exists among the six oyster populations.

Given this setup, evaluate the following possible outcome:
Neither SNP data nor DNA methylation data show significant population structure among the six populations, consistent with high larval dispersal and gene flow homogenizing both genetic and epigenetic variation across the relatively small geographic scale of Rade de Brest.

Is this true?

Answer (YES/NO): NO